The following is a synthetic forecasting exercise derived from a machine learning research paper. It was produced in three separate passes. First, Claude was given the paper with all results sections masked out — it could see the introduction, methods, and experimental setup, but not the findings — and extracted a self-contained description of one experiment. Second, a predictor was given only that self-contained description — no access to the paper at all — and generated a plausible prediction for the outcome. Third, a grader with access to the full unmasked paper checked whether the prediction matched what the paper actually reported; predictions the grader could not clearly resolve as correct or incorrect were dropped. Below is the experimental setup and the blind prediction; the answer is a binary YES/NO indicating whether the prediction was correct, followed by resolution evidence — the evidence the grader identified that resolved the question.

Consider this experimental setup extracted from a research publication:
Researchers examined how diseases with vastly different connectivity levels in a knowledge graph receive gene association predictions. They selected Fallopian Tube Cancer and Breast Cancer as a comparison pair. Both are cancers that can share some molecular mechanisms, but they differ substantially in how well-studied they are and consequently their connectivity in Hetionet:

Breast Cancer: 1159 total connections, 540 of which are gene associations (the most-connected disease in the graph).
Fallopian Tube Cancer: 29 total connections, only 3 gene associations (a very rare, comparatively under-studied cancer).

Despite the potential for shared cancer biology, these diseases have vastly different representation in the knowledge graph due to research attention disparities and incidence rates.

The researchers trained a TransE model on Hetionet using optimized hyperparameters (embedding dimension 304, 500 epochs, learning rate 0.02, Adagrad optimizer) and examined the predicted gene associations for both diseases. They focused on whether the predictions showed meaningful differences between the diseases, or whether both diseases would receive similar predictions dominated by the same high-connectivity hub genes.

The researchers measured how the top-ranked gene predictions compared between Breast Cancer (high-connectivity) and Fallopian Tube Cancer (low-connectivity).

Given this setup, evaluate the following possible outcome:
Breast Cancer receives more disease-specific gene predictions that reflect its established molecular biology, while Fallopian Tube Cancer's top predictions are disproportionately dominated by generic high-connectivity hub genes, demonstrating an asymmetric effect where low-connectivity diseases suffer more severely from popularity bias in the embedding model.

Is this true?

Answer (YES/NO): NO